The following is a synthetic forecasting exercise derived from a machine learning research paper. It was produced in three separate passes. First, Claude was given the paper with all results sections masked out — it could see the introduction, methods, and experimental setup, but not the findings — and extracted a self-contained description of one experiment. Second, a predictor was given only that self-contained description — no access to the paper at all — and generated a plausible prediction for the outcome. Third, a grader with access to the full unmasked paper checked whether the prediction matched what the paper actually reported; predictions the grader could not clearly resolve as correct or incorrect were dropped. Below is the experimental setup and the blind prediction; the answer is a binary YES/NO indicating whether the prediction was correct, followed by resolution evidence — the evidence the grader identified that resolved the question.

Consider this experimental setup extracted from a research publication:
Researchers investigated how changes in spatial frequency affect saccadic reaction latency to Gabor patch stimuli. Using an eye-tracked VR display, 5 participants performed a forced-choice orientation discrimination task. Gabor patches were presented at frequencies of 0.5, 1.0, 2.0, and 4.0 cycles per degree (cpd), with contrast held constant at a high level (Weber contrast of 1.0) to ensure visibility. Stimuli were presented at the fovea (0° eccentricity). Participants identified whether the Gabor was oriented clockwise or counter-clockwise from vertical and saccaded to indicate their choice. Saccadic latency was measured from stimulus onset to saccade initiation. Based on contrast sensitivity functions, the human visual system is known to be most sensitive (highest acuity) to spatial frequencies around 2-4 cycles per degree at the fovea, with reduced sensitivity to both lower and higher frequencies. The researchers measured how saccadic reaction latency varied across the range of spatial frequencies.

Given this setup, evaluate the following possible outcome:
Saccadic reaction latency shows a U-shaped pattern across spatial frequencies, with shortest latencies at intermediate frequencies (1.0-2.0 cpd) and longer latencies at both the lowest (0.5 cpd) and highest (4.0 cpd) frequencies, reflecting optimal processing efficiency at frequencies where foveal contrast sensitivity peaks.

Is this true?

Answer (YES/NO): NO